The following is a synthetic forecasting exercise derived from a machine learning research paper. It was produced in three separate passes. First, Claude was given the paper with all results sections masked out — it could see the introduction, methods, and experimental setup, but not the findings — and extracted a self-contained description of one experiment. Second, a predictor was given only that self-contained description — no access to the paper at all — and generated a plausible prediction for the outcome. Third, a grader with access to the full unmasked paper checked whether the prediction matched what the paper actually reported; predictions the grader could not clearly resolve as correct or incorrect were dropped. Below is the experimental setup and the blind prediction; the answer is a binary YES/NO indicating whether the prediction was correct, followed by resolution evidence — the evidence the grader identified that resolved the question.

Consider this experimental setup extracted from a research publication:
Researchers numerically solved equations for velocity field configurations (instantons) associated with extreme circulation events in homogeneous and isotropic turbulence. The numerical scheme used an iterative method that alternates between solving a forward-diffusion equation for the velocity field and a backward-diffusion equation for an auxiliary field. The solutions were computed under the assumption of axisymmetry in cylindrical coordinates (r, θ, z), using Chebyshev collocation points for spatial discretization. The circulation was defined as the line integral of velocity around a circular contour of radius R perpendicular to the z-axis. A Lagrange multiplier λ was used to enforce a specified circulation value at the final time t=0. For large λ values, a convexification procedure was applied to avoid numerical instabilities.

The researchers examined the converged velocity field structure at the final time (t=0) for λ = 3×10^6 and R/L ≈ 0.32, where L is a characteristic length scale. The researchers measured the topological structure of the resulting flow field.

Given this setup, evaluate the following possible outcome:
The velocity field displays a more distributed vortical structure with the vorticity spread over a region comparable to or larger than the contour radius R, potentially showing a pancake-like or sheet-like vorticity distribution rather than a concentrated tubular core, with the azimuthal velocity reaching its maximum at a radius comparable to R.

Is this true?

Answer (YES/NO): NO